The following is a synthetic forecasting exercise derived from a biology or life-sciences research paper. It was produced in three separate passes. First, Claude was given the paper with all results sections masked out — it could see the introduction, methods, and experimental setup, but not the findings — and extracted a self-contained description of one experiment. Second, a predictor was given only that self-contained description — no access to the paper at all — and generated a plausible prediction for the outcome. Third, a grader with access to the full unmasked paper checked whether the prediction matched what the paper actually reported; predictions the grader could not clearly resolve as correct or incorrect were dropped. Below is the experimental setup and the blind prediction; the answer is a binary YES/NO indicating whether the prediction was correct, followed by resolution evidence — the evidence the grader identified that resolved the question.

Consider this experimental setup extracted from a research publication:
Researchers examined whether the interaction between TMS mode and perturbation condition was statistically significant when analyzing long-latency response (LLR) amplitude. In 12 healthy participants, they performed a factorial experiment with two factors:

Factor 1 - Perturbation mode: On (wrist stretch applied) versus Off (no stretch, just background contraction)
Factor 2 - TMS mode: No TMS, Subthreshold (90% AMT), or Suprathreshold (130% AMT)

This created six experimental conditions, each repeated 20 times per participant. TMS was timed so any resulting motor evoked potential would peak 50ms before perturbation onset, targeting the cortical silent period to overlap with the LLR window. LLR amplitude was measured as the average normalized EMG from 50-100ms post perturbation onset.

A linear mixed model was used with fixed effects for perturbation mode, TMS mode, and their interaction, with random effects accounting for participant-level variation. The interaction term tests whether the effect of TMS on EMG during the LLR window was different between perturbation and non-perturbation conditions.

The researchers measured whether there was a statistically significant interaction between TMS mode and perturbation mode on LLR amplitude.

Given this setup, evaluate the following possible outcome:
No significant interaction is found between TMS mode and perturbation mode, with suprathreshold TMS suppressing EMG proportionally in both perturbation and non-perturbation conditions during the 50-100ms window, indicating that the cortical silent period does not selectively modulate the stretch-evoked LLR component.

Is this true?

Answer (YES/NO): NO